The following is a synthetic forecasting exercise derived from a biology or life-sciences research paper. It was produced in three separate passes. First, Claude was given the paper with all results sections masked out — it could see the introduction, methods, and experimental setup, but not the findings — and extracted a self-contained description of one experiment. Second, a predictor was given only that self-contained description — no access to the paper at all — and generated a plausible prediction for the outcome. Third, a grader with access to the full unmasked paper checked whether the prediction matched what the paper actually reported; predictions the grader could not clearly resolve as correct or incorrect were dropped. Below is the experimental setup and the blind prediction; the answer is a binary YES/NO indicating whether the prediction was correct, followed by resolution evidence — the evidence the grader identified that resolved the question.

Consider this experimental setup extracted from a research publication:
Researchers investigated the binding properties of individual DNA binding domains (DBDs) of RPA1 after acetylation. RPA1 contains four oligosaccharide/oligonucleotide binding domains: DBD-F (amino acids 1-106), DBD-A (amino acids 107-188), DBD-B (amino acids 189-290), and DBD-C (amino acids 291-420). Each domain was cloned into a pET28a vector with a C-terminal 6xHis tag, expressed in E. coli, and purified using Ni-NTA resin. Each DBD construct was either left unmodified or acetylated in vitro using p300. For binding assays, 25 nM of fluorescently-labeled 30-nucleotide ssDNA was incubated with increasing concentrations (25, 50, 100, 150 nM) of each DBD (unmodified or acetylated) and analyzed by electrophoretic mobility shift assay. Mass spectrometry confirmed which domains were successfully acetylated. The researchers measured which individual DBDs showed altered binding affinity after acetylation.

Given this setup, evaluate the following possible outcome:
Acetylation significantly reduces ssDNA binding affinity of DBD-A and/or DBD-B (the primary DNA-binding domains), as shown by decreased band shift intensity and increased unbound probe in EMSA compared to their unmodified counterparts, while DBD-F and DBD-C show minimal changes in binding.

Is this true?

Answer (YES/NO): NO